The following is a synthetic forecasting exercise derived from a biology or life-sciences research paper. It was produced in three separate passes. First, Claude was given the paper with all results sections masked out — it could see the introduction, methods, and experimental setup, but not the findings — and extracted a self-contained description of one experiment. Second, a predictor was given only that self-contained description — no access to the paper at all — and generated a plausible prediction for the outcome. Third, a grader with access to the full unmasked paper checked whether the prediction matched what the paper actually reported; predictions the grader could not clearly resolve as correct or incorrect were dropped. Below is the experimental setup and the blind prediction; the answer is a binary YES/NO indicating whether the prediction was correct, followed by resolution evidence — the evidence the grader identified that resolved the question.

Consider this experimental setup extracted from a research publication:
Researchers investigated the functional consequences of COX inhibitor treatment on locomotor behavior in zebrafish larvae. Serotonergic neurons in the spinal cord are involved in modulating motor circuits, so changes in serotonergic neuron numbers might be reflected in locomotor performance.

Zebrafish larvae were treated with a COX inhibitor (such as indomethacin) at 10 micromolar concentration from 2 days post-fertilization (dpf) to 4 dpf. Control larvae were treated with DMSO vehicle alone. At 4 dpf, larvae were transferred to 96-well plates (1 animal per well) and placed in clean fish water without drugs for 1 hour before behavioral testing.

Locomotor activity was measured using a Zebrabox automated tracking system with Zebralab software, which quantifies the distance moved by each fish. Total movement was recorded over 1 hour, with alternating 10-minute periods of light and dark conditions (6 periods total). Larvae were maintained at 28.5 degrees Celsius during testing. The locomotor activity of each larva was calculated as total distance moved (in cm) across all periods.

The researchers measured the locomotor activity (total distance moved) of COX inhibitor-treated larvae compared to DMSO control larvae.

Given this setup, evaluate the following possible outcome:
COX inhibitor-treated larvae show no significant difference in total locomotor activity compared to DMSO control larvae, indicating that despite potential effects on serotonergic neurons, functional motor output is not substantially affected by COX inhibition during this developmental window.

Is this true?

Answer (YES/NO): NO